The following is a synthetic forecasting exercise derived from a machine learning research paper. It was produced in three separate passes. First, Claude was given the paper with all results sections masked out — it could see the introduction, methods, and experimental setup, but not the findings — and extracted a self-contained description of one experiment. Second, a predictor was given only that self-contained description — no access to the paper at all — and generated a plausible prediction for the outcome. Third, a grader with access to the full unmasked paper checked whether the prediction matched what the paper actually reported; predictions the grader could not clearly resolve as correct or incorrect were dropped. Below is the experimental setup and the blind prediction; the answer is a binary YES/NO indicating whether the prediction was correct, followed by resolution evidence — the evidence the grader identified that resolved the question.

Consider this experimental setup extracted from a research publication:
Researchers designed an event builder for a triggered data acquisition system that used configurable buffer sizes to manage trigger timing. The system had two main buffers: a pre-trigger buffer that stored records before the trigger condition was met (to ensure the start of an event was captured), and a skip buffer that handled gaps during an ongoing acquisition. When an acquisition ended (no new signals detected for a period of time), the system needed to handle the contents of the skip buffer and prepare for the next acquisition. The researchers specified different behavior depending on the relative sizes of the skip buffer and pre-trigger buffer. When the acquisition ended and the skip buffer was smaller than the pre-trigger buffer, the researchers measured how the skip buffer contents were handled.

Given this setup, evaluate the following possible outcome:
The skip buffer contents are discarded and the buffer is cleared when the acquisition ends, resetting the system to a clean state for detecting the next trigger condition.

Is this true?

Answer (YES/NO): NO